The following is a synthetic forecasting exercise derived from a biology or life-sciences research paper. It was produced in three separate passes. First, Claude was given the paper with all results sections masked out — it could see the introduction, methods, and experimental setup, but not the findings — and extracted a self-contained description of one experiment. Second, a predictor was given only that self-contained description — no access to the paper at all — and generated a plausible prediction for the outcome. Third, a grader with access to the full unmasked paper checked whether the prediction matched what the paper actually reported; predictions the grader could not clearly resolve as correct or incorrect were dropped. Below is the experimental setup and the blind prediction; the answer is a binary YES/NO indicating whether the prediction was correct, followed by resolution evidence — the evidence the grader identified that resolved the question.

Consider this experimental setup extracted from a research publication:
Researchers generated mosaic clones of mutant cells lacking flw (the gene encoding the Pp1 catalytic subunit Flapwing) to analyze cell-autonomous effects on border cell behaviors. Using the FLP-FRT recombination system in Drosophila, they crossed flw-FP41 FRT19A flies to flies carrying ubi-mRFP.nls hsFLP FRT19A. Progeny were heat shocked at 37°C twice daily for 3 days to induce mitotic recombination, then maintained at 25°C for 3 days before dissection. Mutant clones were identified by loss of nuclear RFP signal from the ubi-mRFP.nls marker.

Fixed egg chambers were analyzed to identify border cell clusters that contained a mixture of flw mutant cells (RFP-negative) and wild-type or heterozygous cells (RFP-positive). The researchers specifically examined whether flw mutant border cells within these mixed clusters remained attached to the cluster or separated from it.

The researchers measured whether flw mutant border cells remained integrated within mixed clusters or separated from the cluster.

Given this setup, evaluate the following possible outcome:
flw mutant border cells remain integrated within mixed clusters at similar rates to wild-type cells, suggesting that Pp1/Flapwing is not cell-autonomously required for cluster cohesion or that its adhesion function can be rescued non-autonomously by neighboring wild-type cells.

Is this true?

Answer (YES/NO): NO